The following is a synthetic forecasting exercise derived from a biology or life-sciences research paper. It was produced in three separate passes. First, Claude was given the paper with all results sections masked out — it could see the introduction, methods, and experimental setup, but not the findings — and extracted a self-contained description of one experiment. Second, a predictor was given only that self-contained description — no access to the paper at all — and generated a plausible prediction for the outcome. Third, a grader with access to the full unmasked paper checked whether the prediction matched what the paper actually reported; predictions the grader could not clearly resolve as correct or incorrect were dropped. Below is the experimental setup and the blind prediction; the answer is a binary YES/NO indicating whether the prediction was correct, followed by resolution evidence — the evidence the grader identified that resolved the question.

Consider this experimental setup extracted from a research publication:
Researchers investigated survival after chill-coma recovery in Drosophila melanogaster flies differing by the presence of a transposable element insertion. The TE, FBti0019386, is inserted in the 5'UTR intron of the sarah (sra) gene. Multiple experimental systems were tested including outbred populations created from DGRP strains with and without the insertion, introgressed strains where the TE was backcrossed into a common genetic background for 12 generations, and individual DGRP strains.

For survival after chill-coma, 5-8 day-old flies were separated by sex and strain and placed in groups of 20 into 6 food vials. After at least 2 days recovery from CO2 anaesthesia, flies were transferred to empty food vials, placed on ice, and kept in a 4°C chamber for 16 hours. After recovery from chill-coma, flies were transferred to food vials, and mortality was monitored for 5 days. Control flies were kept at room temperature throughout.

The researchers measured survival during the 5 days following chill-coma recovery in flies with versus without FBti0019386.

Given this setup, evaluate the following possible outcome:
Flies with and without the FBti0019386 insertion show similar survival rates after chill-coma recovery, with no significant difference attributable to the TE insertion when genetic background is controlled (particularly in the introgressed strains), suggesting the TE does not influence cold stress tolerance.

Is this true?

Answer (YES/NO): NO